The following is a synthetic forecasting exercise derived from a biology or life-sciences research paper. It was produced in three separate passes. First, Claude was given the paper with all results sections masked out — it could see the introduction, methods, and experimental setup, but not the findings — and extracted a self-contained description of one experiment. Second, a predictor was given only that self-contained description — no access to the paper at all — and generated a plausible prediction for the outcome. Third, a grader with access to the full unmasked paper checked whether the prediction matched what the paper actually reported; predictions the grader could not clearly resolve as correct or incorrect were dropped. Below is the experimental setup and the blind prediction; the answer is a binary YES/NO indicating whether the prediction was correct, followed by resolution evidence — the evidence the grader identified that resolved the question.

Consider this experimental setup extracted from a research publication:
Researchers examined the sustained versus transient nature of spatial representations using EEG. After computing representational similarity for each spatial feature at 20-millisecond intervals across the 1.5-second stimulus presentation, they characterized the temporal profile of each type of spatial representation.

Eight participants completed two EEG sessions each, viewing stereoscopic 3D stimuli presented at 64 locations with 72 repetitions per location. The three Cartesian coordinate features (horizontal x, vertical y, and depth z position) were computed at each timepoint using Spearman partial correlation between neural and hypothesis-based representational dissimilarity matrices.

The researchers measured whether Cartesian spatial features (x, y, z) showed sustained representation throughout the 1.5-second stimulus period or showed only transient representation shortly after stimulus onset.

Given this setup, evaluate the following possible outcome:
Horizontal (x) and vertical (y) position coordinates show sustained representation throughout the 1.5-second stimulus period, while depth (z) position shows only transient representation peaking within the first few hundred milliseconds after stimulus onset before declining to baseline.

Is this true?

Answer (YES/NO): NO